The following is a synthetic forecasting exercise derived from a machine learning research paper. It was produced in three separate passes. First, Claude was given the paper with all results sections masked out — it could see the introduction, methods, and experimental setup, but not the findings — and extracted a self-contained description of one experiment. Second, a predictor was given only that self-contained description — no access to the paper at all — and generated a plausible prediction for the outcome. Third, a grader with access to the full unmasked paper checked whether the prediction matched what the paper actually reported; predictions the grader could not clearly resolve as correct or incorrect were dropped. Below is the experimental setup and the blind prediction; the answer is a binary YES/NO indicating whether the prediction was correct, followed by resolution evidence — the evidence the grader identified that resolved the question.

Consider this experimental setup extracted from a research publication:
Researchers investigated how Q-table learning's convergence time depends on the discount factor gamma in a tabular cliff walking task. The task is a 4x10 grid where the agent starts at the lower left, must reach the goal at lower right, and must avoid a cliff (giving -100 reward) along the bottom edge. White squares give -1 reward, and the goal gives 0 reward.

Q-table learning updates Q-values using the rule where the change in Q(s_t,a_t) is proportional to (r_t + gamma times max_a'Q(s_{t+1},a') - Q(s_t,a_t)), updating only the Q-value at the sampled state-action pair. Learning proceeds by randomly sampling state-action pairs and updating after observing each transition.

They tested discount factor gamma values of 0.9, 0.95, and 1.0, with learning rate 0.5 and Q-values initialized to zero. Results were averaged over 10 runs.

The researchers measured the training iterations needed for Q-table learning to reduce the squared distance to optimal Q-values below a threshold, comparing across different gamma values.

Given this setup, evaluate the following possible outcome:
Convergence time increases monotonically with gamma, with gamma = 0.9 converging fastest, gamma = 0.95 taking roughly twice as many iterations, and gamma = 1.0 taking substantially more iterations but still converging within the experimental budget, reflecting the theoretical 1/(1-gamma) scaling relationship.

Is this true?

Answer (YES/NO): NO